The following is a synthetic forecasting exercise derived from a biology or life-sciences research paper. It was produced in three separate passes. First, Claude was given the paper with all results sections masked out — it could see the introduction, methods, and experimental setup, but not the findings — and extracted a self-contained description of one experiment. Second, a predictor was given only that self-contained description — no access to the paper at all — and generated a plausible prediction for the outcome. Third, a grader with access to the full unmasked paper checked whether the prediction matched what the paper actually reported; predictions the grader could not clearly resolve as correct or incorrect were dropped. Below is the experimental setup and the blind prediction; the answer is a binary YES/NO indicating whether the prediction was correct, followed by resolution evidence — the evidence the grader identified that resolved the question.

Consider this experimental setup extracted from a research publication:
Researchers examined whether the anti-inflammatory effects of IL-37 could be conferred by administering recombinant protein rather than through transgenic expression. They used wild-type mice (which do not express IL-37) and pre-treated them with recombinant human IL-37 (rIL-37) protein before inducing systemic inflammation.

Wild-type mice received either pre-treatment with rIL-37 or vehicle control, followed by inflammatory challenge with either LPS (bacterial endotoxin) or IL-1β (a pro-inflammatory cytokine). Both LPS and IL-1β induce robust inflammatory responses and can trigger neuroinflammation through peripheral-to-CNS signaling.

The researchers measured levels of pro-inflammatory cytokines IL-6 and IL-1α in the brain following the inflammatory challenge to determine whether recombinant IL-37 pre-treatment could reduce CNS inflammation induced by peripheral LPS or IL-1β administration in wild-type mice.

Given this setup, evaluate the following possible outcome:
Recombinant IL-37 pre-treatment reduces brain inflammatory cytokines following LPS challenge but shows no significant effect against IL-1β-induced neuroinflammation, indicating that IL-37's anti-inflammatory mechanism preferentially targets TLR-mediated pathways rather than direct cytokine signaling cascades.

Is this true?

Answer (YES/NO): NO